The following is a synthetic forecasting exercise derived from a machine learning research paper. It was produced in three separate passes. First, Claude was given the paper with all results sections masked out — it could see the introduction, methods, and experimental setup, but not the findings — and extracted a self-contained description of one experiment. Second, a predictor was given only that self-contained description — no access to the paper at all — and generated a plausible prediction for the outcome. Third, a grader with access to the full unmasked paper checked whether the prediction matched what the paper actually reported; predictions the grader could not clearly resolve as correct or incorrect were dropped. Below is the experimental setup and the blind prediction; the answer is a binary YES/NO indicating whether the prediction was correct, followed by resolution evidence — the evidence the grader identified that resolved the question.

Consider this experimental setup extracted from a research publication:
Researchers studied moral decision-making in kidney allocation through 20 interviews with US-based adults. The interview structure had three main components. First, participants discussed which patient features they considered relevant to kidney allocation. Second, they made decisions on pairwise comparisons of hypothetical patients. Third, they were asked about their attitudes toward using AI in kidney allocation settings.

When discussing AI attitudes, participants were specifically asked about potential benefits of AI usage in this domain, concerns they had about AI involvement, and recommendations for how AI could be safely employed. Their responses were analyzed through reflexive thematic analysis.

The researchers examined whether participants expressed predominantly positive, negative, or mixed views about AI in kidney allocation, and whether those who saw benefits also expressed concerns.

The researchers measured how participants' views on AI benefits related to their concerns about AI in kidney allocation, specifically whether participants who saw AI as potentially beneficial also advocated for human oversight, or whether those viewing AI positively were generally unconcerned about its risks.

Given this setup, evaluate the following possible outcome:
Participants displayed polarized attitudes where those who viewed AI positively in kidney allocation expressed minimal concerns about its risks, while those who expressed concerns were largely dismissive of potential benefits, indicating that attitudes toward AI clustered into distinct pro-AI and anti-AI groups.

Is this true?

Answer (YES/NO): NO